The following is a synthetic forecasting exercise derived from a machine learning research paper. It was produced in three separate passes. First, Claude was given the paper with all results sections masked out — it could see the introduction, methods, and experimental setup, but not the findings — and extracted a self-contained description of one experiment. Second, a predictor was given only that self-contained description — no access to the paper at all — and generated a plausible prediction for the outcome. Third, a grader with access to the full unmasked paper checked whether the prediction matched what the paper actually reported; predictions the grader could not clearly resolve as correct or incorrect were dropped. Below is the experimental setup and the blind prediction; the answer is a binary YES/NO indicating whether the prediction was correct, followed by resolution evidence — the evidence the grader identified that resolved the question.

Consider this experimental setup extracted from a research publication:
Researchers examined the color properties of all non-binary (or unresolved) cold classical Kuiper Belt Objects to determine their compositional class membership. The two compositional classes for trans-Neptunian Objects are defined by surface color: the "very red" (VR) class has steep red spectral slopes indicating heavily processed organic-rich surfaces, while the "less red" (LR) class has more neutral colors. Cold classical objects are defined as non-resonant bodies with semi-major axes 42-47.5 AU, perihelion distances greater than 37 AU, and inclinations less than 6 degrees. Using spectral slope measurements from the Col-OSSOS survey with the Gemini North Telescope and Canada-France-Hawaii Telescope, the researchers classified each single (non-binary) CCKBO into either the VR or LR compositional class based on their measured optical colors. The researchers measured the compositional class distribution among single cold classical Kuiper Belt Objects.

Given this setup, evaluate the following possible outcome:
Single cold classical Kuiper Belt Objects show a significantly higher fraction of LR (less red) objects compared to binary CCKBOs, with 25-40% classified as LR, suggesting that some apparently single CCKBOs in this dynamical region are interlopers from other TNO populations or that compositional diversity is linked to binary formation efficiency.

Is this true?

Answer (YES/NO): NO